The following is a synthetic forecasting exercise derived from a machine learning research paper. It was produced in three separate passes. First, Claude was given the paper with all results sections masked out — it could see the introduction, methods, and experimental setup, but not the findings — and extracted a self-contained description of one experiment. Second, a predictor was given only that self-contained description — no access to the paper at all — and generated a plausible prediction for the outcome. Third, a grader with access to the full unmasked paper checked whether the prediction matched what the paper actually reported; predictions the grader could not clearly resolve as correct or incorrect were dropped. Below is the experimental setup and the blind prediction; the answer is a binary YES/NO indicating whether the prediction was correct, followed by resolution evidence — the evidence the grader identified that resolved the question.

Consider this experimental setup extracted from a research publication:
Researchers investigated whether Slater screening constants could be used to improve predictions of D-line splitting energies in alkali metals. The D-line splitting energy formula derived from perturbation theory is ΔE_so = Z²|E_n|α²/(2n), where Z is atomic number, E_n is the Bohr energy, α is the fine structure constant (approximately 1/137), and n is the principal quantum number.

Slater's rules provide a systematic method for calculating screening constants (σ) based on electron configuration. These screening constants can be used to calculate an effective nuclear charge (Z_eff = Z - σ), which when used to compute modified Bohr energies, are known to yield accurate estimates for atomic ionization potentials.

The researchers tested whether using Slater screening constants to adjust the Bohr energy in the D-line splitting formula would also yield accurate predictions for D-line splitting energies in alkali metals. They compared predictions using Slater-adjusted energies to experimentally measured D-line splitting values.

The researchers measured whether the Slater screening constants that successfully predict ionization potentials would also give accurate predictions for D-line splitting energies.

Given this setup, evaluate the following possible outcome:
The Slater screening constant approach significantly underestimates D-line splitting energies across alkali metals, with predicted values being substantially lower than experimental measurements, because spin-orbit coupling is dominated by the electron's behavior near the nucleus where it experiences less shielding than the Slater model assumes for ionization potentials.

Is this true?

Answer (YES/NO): NO